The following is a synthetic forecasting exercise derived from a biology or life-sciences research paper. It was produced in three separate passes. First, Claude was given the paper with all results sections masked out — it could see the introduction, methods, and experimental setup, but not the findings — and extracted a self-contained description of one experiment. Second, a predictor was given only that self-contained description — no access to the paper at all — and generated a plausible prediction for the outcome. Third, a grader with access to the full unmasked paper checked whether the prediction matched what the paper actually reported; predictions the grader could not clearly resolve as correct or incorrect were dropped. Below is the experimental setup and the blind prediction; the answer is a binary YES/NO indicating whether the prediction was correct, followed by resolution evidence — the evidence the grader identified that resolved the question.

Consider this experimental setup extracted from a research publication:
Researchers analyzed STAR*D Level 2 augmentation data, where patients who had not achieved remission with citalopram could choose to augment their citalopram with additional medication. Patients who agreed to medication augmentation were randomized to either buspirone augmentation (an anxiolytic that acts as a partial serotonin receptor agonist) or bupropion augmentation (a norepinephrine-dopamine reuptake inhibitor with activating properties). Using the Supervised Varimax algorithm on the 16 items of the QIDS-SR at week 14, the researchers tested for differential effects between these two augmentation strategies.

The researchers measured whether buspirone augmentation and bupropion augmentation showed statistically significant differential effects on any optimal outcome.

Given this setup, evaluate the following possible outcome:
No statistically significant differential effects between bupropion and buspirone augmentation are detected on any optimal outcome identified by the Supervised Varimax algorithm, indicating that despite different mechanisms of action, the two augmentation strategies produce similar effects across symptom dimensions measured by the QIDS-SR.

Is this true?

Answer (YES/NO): NO